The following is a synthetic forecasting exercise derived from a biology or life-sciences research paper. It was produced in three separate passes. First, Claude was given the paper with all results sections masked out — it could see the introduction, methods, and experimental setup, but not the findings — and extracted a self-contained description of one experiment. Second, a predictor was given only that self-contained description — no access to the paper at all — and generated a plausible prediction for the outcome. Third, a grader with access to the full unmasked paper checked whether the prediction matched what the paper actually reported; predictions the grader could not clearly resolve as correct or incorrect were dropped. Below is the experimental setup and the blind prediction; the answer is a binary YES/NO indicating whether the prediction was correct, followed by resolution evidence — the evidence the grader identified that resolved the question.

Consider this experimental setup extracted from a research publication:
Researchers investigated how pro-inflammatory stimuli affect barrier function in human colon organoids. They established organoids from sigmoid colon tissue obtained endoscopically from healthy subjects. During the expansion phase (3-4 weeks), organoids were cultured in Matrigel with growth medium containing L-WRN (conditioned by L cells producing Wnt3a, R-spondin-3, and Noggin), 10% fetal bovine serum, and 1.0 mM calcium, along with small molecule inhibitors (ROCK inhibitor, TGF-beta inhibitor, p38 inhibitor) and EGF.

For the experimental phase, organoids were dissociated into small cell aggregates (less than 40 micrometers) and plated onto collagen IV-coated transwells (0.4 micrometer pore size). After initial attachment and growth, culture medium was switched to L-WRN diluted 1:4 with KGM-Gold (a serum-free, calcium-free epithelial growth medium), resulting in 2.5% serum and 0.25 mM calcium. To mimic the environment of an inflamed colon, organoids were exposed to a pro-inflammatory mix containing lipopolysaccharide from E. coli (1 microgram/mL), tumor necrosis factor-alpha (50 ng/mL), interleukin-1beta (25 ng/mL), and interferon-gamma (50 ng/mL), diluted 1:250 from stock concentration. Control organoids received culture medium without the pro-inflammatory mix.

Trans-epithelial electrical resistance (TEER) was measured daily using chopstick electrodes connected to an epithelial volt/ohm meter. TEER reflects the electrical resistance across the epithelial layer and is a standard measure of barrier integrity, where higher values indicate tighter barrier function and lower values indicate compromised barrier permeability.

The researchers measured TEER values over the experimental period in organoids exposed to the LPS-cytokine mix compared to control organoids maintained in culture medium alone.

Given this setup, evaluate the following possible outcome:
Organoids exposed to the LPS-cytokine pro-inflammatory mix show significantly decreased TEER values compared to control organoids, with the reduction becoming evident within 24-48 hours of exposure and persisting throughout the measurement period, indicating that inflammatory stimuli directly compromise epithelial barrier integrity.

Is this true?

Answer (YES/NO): NO